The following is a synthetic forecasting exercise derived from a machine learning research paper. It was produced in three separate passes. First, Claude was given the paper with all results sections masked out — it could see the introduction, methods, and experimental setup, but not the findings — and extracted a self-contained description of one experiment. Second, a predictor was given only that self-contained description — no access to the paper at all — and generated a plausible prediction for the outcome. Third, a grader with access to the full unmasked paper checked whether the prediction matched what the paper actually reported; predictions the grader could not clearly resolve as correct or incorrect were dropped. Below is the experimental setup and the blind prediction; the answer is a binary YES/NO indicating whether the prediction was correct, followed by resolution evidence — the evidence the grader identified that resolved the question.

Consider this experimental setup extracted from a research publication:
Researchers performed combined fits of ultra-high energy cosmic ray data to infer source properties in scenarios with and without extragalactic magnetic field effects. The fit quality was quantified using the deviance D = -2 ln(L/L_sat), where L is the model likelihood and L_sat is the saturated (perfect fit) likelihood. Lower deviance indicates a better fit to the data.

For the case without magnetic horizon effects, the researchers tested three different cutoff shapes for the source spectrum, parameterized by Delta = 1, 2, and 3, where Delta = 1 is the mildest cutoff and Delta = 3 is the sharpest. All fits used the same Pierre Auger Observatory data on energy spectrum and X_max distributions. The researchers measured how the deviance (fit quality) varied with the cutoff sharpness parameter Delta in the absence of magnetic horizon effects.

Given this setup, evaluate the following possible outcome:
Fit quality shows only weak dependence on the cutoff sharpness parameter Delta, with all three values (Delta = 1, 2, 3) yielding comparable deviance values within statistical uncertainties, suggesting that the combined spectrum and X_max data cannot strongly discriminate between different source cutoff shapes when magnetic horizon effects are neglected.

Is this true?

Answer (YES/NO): NO